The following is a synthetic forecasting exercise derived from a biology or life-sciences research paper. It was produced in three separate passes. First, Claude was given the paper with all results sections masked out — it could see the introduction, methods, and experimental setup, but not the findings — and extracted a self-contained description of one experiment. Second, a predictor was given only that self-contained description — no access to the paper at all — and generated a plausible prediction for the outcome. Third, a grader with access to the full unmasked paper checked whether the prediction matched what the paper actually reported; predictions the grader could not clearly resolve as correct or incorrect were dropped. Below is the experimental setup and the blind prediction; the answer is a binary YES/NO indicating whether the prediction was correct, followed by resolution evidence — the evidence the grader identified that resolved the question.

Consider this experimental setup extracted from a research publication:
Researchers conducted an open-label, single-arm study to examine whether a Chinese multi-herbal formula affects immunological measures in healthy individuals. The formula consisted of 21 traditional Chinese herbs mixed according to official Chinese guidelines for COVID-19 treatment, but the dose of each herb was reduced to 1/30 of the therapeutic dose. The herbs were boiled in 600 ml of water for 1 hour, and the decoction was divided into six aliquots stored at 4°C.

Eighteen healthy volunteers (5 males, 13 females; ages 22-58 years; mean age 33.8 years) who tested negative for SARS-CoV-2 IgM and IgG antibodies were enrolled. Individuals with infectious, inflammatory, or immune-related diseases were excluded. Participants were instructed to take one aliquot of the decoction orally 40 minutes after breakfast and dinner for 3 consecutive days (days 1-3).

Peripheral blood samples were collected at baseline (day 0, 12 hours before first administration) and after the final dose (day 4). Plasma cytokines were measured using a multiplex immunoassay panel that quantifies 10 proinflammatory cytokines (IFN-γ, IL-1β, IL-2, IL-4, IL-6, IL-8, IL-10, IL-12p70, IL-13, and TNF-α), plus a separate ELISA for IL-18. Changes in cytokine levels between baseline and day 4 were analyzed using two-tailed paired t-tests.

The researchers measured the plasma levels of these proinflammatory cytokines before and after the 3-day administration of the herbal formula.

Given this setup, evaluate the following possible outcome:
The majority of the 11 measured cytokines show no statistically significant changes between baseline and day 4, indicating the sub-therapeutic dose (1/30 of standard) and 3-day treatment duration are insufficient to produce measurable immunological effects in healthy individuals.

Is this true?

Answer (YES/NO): NO